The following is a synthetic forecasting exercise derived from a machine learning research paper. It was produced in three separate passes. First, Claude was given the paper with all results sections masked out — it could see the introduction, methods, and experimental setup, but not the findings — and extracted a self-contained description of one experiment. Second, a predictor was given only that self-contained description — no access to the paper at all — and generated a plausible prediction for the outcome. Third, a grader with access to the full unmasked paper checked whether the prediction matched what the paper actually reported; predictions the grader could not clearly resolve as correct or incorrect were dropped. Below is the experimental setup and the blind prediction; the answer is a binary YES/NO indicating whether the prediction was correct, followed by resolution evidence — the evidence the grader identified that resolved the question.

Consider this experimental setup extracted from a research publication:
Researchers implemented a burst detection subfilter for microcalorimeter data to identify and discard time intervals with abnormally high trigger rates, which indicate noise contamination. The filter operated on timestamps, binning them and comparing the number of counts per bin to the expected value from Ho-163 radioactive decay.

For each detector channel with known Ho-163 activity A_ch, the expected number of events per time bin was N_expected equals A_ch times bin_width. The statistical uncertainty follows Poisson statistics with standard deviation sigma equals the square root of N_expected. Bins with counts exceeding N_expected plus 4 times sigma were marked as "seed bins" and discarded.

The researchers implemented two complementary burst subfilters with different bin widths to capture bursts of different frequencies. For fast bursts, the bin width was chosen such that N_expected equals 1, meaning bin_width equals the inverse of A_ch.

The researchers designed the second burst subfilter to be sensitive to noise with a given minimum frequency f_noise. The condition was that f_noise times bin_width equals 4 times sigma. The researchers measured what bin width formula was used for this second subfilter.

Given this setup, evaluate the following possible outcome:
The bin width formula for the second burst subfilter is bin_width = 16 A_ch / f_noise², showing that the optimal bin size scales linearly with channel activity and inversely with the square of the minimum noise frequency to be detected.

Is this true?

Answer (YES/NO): YES